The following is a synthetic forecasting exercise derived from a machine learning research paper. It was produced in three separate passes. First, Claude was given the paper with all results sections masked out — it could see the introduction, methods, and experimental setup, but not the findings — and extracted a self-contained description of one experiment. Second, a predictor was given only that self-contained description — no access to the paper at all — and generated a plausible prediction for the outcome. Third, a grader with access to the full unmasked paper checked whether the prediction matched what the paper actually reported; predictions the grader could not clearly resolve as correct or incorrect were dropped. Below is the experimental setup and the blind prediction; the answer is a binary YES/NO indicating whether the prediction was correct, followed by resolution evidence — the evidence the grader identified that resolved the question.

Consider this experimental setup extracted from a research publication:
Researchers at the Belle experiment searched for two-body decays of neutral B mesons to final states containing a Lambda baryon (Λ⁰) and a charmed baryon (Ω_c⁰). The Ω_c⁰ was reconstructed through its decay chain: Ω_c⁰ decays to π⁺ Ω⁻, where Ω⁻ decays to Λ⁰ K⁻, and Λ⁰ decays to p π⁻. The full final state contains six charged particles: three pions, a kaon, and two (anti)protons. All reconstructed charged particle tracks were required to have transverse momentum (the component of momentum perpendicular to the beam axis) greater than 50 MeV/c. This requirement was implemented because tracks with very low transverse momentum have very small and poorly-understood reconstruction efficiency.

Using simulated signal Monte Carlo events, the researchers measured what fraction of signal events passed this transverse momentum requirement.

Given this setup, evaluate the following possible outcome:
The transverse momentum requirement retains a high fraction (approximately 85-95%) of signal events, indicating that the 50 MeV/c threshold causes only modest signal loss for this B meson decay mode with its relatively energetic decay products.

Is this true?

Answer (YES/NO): NO